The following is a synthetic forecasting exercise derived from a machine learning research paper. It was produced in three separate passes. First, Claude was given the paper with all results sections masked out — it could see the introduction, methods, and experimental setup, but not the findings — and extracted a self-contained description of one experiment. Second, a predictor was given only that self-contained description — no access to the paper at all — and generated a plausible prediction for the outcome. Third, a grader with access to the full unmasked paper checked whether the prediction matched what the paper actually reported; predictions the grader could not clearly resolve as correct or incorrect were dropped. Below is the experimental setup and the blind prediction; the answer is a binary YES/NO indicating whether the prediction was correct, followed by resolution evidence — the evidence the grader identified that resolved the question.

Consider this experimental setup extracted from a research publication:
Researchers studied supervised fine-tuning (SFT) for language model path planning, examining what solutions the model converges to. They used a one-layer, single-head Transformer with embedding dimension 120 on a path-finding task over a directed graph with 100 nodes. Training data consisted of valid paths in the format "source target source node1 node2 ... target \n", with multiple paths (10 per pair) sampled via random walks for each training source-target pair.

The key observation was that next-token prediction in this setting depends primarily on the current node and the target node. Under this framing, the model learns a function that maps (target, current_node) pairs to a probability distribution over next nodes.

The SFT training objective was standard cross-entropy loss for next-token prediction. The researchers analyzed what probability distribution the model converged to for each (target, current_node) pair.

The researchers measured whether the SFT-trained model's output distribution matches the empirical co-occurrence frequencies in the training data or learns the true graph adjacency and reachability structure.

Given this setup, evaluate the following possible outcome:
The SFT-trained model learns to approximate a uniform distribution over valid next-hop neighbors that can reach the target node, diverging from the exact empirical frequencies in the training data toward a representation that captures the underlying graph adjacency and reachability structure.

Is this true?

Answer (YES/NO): NO